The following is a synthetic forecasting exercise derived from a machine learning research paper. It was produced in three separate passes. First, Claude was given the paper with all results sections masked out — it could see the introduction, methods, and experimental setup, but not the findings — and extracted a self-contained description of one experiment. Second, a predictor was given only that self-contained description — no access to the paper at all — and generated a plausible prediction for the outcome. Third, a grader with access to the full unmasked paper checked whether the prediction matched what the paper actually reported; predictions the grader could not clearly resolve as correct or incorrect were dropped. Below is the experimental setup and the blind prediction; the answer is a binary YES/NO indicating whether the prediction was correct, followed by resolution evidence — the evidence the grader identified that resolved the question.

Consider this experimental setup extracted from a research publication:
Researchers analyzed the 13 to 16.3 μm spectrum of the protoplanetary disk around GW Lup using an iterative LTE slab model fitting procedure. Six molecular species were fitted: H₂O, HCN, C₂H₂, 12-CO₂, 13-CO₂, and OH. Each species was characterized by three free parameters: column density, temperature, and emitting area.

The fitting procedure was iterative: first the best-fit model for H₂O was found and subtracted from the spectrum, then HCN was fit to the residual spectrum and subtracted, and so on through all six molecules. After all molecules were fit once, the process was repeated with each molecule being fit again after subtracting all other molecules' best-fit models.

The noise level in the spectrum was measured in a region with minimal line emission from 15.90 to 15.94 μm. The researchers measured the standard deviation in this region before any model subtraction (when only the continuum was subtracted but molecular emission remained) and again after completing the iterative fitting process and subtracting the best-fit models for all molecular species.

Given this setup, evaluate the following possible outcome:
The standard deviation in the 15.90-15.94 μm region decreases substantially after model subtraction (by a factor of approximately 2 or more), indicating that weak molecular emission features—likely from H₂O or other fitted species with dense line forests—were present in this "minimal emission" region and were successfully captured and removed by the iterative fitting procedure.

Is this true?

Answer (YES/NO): NO